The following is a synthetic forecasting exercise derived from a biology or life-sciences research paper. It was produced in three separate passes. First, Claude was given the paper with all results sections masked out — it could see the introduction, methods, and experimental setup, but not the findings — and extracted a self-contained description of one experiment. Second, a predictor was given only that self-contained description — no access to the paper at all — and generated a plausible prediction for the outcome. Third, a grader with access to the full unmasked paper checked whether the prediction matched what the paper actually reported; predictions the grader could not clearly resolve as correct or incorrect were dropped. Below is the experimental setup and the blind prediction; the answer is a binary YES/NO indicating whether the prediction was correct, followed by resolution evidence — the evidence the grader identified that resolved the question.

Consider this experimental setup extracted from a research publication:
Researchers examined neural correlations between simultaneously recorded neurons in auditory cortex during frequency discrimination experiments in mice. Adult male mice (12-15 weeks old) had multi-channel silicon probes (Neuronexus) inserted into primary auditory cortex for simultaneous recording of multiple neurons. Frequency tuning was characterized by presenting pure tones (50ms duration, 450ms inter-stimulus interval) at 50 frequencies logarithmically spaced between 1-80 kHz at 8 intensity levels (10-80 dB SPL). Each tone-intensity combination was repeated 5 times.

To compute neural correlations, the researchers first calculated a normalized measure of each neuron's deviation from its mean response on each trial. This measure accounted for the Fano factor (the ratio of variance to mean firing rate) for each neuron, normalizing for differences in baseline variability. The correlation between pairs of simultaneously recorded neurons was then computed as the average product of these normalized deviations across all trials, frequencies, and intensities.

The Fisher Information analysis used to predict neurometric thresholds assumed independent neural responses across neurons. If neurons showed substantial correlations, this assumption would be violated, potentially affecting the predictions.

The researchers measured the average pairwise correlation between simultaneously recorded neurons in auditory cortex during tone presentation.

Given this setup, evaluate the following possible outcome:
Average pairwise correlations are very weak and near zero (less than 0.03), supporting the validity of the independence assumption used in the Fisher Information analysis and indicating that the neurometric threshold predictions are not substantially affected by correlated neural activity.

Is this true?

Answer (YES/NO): NO